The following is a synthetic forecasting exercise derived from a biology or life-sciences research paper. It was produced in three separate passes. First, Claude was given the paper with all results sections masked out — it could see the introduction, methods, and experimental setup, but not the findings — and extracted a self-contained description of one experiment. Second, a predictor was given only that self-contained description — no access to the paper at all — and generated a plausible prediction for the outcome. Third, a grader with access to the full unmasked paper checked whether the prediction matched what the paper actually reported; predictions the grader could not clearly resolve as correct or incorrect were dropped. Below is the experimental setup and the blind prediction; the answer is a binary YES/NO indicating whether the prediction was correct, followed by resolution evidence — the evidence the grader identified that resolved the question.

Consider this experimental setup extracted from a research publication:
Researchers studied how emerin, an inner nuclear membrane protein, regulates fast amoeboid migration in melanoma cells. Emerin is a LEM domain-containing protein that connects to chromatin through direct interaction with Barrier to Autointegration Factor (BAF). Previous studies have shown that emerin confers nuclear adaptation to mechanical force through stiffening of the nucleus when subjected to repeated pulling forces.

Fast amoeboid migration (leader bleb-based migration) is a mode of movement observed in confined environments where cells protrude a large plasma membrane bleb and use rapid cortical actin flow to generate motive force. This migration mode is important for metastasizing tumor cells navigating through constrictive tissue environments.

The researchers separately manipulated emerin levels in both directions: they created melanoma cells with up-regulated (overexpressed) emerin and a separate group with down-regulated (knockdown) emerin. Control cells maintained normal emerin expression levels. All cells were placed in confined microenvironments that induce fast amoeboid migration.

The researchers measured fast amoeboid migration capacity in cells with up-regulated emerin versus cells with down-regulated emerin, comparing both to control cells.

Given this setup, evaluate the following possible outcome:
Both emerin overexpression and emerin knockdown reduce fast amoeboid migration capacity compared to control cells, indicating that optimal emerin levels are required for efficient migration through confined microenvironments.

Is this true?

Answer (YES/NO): YES